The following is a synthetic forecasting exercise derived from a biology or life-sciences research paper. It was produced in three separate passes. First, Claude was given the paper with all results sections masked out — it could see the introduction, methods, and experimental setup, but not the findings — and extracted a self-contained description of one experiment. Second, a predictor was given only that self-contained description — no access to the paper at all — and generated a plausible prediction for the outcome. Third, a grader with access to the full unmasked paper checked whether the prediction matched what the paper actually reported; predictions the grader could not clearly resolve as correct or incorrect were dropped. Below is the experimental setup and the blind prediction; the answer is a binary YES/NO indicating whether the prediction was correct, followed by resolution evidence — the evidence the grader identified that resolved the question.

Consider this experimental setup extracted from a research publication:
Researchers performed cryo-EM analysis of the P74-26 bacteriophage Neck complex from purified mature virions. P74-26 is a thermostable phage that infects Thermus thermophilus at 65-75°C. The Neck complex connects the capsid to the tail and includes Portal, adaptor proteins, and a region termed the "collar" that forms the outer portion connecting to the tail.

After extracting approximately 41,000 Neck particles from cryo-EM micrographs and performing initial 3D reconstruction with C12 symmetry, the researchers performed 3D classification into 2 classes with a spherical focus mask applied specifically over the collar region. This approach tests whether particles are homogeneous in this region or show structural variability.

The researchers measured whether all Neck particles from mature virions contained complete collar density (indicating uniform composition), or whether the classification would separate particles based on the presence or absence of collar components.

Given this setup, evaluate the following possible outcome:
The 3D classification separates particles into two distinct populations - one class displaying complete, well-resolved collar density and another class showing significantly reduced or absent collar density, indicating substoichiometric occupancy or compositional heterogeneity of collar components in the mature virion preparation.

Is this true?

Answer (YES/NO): YES